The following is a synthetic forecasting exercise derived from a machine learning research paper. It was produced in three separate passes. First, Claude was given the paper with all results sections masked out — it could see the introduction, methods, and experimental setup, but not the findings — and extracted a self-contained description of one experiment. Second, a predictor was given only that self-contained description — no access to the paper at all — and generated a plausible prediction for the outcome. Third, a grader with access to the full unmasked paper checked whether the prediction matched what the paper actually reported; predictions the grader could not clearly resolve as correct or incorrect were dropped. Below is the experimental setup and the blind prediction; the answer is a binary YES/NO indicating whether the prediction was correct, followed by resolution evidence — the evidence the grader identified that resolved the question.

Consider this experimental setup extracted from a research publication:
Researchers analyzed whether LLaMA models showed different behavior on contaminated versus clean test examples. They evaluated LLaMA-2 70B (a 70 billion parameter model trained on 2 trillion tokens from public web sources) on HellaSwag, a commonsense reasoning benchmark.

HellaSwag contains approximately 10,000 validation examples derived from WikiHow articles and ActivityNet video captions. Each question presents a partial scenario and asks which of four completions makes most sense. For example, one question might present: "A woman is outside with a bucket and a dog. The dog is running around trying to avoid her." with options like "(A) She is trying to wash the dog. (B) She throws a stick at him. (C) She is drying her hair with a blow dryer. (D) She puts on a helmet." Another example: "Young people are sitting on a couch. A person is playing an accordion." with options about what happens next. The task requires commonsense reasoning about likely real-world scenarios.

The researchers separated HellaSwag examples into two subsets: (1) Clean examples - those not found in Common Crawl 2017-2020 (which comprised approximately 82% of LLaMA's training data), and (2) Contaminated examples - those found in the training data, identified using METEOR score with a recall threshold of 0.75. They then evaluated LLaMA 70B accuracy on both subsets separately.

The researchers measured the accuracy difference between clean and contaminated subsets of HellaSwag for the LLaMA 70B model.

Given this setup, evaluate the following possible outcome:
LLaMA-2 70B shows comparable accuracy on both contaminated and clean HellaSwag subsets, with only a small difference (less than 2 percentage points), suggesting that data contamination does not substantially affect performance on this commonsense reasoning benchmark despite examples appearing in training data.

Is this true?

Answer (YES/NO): NO